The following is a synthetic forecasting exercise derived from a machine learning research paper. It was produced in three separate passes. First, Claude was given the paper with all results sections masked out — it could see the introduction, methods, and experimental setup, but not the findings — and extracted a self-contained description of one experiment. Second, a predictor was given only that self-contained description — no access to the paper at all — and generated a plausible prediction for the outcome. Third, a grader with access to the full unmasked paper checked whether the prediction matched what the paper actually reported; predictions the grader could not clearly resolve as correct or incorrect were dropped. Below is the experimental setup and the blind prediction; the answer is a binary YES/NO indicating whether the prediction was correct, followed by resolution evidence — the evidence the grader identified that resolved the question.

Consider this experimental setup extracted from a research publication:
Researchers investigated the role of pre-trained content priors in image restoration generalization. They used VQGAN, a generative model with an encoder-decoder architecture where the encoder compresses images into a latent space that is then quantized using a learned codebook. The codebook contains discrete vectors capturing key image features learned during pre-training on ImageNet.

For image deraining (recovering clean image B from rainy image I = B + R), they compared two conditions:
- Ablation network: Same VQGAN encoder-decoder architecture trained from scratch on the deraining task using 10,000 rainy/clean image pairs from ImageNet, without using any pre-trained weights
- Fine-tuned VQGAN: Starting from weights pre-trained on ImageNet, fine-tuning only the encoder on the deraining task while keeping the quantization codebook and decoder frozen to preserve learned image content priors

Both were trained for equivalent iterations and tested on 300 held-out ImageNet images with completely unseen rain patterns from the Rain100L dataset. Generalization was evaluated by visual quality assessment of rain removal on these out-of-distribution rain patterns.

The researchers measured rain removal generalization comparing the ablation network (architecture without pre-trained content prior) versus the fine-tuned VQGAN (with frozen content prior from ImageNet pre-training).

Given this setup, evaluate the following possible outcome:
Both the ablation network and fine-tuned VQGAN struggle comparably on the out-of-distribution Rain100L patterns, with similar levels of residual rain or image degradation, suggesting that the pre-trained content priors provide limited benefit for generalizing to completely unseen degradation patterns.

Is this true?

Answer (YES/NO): NO